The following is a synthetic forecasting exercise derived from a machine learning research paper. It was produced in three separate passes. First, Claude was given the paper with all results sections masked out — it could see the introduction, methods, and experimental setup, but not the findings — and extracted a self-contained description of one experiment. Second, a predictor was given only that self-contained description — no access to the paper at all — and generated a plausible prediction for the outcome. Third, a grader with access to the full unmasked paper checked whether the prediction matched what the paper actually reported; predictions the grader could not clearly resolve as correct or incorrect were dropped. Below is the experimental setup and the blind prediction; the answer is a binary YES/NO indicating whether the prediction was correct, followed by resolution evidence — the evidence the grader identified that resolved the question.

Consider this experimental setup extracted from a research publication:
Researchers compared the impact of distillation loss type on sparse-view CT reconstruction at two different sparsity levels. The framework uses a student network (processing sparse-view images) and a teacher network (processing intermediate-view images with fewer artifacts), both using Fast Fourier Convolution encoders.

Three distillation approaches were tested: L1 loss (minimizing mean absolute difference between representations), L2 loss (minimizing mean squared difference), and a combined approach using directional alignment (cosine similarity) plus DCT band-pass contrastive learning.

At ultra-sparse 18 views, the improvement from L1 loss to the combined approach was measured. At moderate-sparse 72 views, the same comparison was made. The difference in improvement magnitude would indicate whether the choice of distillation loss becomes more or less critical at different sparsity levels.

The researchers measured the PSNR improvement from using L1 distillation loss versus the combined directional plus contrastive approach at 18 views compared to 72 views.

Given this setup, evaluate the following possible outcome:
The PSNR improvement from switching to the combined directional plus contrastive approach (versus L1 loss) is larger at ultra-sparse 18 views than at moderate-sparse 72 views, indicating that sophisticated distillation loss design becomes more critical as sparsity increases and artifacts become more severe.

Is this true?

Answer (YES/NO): NO